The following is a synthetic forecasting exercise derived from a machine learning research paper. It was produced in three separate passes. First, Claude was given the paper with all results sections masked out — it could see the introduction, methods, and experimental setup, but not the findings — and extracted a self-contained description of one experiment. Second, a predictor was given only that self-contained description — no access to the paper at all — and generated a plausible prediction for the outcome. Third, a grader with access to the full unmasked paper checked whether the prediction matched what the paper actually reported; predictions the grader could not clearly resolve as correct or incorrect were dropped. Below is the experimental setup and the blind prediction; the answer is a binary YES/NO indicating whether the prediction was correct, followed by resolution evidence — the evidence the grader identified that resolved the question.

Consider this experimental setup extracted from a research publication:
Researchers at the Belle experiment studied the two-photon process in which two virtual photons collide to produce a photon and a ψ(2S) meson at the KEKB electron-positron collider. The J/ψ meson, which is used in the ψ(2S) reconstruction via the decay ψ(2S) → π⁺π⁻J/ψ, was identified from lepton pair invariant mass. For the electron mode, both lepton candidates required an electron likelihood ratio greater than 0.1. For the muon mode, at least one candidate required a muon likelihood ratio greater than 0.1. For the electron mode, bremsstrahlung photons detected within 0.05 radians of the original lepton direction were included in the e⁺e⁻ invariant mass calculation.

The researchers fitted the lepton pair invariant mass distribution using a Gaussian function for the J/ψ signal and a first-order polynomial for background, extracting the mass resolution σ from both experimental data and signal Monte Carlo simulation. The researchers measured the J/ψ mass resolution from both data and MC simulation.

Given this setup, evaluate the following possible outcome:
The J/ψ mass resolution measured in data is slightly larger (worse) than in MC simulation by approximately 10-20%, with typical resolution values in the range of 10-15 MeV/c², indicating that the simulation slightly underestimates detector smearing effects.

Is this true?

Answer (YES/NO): YES